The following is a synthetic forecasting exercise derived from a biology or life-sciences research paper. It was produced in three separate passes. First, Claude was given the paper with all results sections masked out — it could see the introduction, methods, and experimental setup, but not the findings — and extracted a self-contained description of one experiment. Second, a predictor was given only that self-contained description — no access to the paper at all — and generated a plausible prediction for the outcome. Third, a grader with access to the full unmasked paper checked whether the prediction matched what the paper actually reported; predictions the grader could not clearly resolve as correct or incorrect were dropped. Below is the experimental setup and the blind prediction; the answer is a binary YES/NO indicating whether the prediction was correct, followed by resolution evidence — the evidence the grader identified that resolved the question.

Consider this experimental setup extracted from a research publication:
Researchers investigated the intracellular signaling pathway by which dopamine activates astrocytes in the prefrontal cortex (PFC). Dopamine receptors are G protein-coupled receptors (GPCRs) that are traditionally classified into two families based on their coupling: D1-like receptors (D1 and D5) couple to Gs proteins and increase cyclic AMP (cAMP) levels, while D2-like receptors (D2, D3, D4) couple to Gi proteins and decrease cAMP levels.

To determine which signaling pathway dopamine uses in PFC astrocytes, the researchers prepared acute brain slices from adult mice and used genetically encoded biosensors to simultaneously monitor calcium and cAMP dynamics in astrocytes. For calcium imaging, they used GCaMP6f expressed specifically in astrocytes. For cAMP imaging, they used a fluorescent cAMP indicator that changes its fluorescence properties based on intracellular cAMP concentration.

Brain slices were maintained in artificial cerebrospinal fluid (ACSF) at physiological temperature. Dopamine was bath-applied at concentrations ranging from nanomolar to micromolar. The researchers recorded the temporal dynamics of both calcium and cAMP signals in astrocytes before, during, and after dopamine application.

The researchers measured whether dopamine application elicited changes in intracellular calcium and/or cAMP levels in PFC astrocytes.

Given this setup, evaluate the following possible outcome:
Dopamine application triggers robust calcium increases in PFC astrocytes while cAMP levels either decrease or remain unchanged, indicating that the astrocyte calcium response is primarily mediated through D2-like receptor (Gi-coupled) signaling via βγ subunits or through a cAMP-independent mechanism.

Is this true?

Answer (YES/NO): NO